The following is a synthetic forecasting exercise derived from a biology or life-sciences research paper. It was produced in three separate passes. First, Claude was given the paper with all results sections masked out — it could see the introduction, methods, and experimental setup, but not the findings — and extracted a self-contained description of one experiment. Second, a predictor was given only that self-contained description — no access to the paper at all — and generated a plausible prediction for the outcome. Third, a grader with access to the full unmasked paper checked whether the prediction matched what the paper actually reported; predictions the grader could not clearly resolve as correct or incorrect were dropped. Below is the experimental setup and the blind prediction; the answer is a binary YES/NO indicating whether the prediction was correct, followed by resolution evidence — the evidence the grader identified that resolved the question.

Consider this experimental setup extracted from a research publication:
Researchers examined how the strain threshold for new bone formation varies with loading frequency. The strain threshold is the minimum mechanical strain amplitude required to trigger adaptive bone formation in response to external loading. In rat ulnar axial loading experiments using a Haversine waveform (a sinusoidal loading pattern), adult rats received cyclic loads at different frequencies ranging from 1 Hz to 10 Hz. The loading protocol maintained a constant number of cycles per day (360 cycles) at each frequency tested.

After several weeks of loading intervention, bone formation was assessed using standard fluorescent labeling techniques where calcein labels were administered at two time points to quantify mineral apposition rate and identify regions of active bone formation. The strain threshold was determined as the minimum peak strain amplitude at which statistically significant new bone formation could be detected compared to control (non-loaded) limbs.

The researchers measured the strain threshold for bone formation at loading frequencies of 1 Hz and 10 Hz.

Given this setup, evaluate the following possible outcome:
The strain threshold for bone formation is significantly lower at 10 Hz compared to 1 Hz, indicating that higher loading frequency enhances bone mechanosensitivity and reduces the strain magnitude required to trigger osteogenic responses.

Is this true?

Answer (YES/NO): YES